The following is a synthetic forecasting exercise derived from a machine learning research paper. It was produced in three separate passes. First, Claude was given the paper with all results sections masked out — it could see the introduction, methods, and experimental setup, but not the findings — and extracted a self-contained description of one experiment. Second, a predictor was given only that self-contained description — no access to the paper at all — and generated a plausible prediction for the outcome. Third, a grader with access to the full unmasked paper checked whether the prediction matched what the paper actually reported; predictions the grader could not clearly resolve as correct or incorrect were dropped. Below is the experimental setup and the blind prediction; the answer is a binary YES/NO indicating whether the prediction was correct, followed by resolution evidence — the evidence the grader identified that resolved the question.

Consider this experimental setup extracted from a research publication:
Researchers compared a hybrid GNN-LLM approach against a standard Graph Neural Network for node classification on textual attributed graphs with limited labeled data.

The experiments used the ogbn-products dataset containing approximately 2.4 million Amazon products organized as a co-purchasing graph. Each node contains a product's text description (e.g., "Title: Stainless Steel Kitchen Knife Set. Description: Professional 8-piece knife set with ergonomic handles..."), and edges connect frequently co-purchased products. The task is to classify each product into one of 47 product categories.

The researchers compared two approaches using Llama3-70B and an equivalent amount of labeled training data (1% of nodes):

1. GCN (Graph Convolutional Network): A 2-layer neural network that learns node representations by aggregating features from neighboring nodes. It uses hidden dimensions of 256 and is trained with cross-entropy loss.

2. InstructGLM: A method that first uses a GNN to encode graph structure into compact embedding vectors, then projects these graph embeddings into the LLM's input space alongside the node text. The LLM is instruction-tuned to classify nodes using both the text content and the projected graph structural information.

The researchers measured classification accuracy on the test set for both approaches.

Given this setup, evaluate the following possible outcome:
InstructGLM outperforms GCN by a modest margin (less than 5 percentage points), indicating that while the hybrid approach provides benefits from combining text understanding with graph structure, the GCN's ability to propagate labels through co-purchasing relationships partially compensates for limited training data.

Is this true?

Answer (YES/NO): YES